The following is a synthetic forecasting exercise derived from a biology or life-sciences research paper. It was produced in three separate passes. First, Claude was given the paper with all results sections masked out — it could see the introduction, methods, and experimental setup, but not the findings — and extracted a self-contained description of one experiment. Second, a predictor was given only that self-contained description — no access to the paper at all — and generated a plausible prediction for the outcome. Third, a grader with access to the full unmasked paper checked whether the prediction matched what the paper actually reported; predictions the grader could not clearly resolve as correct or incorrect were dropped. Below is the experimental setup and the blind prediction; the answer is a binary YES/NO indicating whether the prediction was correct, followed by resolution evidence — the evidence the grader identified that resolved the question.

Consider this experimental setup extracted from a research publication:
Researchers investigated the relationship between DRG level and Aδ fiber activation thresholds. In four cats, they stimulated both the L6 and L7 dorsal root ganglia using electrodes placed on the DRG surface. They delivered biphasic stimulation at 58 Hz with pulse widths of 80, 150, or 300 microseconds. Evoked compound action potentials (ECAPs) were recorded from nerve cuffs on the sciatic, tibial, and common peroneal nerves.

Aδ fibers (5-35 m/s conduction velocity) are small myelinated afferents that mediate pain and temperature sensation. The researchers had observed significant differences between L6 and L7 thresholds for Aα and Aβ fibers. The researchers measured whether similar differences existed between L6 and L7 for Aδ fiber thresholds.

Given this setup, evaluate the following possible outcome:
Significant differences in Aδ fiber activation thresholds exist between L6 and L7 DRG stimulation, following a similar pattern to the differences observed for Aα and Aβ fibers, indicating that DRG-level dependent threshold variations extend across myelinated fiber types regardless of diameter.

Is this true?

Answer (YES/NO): NO